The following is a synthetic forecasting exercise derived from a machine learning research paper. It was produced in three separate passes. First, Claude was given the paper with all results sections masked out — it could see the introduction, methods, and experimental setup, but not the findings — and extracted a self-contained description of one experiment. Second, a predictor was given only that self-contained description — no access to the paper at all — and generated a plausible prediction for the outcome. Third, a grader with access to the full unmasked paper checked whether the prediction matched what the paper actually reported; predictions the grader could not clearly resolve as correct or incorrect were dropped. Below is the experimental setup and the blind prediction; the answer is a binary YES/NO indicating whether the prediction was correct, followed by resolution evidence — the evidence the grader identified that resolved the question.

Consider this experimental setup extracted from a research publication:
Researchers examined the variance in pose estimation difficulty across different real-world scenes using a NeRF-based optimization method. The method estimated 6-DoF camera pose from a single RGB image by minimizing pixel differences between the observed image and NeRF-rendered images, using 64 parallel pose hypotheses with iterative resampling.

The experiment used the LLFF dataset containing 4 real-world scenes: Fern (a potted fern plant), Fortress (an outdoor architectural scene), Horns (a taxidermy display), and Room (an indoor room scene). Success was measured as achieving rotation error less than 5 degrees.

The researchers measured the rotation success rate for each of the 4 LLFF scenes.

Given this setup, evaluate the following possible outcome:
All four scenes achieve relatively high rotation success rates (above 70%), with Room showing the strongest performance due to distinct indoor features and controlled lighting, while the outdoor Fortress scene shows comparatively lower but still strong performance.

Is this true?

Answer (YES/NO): NO